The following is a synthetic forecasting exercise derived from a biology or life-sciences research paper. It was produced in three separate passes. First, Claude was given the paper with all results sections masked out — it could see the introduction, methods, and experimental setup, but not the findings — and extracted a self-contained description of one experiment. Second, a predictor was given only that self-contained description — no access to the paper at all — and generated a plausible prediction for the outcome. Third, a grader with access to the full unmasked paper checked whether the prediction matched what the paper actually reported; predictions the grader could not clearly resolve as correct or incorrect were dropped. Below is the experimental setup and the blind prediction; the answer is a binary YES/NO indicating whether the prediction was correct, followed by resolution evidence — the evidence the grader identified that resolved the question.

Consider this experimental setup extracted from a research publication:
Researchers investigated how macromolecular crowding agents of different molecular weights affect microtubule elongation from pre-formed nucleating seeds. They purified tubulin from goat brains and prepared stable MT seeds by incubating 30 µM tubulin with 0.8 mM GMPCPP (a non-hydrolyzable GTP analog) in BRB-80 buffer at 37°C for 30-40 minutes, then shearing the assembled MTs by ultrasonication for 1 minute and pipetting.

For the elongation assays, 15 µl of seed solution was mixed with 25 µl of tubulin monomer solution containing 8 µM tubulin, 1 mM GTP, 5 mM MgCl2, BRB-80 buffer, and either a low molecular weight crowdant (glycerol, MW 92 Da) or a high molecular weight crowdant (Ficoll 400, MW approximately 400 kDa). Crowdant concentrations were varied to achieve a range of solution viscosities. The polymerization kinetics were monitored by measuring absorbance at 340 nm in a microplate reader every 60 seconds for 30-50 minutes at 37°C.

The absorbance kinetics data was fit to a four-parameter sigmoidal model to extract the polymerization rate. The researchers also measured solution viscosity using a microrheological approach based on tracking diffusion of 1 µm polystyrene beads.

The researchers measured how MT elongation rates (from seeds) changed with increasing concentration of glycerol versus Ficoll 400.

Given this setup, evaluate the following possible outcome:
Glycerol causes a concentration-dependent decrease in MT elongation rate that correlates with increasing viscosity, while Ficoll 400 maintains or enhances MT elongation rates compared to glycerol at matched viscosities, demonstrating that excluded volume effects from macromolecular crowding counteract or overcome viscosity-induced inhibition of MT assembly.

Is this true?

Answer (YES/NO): YES